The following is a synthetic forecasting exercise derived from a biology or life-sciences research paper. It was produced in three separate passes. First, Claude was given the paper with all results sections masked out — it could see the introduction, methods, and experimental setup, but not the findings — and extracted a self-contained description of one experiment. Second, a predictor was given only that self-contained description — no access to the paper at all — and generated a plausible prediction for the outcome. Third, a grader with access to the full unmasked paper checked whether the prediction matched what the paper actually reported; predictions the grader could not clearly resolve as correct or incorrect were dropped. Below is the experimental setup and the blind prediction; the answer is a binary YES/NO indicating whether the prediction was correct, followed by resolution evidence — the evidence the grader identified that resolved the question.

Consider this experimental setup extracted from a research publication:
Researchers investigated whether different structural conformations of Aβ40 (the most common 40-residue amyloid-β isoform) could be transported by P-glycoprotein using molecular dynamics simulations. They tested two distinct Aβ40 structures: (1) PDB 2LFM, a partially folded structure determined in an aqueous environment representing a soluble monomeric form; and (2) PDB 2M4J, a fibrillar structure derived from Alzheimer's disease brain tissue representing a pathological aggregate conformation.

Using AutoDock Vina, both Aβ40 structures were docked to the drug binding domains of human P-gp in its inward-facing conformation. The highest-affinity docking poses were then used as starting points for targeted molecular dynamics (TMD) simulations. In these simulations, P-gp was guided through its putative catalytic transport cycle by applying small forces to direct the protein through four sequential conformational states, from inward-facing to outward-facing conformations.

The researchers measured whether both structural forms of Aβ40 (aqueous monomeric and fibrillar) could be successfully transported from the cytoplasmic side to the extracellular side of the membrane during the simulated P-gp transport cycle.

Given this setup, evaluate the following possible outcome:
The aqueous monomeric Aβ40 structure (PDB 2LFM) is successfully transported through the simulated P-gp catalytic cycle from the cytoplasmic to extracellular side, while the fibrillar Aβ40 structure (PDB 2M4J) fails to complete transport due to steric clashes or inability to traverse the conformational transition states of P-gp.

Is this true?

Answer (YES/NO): NO